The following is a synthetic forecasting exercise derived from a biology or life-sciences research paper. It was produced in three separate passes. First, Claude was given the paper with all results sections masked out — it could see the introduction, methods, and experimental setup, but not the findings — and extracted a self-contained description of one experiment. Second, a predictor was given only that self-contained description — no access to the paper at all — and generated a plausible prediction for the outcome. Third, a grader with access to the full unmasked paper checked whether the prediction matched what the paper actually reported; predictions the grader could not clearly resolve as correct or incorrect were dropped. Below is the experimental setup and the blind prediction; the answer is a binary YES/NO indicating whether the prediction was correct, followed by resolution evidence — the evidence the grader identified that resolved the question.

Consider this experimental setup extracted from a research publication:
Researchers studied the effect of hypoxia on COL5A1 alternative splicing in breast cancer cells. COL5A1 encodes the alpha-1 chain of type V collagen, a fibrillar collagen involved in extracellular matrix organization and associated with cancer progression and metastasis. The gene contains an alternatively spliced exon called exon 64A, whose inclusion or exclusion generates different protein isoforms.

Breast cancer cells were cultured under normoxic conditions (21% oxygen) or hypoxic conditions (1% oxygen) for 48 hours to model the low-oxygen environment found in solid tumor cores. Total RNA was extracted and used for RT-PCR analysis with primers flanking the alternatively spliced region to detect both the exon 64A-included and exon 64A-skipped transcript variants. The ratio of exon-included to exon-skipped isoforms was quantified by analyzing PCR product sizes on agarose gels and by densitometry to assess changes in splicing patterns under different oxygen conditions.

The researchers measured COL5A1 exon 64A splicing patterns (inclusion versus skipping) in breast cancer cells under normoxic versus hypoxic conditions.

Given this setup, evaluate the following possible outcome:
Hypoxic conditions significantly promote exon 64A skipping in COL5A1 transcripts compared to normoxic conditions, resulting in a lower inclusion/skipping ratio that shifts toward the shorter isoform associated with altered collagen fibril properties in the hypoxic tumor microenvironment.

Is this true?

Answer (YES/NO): NO